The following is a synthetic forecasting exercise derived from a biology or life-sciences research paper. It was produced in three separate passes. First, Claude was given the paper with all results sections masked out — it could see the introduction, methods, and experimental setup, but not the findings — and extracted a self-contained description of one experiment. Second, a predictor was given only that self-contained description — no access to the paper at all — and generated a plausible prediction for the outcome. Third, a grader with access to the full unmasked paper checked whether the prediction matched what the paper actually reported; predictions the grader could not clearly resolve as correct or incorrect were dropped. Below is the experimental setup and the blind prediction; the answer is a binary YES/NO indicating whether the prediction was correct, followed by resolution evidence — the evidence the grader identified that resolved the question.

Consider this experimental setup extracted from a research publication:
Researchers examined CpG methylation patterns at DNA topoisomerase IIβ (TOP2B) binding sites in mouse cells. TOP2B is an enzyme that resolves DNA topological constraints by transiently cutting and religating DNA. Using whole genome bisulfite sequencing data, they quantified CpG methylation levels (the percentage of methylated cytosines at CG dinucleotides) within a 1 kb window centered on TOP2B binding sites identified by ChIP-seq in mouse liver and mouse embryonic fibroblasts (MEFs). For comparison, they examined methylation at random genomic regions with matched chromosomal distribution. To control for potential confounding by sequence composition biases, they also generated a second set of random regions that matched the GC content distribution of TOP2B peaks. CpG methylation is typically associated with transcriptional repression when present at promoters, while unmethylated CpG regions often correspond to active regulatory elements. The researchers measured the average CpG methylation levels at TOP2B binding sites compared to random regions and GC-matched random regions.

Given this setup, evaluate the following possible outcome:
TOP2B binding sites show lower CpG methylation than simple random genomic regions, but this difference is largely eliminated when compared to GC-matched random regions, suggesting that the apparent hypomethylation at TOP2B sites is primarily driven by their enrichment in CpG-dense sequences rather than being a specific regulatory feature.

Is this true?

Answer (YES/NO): NO